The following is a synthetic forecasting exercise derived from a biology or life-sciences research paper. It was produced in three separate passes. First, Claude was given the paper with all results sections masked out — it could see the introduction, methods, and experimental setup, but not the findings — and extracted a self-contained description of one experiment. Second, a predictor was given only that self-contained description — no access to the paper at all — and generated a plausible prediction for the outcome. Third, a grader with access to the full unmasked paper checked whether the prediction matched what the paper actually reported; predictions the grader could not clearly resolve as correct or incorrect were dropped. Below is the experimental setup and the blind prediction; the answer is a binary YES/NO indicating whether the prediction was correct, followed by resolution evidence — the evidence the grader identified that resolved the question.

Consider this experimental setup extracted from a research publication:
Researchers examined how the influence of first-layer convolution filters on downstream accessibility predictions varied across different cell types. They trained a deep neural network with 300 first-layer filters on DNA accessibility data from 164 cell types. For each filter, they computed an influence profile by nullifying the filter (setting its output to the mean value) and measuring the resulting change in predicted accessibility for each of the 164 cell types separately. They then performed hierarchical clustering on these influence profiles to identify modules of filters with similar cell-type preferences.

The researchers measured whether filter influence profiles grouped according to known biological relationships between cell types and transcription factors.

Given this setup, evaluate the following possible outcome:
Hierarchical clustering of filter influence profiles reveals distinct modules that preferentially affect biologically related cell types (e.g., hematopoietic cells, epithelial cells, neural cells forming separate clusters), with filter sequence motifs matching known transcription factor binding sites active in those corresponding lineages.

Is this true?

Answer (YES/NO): YES